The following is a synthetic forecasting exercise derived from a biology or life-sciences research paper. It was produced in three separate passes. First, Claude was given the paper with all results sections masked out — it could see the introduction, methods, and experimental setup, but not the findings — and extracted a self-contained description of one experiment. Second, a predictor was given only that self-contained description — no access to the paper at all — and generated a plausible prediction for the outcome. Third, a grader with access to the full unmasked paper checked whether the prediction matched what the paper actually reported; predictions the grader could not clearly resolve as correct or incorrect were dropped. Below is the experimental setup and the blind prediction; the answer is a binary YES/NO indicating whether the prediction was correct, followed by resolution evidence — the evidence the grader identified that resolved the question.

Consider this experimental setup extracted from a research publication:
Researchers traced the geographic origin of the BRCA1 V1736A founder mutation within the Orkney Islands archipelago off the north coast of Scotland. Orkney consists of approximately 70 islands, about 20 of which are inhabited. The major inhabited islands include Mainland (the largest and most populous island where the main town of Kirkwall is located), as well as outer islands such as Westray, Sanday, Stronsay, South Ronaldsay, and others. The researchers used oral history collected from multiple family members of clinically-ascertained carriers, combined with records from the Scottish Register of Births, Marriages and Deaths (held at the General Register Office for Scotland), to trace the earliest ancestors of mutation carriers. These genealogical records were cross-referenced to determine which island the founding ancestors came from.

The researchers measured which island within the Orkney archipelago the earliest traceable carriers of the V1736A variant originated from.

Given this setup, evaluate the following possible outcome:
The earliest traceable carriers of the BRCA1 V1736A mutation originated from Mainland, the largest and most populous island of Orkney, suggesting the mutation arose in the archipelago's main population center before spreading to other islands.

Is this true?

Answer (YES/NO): NO